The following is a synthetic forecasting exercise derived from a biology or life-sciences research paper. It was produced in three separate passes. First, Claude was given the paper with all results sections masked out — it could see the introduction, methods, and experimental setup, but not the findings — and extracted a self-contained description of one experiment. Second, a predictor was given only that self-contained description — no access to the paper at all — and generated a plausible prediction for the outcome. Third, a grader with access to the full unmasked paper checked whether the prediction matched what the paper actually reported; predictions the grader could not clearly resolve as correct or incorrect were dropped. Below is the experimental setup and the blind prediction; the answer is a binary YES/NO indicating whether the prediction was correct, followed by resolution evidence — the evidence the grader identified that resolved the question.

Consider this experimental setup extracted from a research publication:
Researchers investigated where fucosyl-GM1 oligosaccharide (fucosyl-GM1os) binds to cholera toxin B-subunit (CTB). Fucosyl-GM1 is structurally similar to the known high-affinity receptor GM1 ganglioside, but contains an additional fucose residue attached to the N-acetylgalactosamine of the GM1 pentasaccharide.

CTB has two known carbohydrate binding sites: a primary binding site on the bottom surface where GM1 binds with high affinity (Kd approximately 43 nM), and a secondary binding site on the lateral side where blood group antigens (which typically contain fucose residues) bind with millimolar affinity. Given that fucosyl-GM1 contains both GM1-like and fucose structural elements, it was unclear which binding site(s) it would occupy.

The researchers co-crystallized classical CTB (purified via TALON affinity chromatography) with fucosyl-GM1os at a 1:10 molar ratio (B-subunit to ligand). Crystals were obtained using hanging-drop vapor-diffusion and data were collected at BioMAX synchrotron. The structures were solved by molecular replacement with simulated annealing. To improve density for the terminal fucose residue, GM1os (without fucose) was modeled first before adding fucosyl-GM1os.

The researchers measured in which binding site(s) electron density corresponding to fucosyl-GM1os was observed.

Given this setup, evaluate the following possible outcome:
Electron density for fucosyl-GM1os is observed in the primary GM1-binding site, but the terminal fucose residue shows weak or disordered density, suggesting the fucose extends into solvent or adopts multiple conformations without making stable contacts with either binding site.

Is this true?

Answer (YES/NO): YES